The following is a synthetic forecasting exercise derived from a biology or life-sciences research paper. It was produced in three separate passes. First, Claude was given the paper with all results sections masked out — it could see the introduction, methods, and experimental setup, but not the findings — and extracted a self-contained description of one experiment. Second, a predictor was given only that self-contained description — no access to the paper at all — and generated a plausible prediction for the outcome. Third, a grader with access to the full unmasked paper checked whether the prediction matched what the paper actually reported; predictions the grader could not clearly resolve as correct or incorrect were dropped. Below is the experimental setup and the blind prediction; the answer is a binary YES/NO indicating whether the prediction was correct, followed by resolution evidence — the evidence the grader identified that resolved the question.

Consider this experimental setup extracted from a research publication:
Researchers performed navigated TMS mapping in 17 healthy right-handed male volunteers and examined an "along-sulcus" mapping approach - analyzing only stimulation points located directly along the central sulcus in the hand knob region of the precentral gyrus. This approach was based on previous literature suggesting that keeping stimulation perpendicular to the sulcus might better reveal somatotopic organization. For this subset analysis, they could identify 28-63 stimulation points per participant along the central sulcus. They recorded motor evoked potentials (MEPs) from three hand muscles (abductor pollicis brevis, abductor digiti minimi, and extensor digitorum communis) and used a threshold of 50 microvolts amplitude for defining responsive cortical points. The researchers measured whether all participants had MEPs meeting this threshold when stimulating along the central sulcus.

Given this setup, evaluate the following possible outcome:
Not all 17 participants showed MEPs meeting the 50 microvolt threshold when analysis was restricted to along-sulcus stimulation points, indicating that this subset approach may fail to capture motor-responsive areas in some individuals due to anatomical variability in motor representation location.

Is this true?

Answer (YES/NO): YES